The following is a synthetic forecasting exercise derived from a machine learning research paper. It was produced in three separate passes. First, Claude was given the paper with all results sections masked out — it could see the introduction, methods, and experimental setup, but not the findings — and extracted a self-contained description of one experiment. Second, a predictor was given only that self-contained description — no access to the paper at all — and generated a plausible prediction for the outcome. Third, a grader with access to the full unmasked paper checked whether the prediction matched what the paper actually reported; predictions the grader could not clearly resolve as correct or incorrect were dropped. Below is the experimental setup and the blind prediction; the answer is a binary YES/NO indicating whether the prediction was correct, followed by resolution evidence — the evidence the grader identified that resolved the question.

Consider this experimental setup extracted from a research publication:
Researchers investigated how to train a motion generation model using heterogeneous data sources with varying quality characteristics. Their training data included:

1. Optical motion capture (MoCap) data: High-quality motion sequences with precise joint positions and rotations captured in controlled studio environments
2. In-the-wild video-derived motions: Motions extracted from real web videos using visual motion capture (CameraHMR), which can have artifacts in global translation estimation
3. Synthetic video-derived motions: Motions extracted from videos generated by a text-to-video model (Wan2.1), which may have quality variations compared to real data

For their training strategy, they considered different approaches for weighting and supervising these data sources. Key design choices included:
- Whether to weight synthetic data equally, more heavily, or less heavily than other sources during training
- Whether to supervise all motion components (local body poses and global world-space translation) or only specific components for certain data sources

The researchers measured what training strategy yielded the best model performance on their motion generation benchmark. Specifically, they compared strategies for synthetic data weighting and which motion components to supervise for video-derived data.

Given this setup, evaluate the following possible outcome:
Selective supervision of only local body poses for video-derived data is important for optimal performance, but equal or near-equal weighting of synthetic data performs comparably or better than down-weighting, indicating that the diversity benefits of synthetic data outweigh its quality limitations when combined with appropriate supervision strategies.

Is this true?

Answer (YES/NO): NO